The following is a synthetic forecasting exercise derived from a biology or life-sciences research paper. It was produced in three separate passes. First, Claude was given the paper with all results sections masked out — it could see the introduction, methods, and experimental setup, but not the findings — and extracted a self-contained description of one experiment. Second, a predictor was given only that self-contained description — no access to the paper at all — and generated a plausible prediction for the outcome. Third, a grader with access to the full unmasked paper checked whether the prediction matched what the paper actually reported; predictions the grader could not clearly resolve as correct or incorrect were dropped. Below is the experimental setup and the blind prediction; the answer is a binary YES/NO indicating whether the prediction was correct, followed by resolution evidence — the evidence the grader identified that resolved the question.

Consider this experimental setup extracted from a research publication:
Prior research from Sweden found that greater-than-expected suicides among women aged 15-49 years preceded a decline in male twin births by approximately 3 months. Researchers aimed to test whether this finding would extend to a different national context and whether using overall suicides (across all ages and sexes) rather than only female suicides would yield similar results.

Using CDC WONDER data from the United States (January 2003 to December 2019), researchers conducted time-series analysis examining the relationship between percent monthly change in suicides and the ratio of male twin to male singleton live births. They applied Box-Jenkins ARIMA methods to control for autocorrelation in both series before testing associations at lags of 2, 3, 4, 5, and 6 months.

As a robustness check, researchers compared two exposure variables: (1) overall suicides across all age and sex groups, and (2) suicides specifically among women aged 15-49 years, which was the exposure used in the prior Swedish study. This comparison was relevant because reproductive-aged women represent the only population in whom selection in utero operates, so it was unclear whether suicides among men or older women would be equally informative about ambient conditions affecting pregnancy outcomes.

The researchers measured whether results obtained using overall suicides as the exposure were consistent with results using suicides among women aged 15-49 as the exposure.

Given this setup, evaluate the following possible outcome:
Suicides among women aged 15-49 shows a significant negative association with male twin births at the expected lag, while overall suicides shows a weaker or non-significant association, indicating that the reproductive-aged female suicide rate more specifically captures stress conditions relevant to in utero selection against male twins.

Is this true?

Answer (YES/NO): NO